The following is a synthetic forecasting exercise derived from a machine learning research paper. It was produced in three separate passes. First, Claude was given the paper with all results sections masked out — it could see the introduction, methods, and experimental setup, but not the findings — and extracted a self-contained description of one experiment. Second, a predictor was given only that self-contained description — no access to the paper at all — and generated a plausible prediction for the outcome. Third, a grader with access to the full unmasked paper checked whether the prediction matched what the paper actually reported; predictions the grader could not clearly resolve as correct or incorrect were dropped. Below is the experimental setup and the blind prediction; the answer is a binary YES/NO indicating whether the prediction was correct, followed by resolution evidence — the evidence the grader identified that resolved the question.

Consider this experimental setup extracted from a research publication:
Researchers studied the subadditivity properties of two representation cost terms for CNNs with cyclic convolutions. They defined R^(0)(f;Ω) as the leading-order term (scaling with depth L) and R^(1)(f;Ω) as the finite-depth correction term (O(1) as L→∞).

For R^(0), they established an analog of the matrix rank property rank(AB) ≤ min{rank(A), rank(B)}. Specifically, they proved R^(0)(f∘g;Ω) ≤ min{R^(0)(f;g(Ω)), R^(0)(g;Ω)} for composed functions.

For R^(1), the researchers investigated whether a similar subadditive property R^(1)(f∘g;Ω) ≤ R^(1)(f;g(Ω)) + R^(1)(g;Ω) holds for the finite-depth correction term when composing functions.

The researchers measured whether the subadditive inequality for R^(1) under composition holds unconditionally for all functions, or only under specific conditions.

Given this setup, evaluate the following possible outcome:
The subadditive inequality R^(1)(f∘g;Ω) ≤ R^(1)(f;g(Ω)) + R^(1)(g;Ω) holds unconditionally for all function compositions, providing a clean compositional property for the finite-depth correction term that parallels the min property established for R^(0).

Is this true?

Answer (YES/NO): NO